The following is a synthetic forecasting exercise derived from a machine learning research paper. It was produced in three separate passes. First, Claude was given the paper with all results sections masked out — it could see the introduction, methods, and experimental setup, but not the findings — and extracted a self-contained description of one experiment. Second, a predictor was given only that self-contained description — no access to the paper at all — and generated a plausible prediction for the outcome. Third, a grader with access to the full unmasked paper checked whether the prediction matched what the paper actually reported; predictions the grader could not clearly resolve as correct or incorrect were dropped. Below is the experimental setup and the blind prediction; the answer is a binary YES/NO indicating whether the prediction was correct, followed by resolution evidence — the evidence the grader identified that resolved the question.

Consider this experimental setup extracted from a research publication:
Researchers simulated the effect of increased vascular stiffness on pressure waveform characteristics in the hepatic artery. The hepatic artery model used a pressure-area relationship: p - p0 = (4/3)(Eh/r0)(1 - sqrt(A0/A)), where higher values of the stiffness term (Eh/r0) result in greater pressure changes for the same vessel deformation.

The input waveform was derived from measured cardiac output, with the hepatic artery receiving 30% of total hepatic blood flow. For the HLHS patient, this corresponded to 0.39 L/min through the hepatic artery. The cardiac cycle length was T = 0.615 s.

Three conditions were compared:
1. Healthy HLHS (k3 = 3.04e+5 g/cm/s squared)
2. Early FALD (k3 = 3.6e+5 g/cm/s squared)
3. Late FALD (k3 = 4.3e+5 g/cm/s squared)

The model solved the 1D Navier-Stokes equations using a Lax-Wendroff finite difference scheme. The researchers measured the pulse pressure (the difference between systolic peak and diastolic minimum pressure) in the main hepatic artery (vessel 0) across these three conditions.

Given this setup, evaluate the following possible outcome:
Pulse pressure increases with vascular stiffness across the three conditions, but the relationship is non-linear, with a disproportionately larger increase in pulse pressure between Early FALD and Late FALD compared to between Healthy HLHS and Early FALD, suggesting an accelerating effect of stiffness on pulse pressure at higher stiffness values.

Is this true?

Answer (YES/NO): NO